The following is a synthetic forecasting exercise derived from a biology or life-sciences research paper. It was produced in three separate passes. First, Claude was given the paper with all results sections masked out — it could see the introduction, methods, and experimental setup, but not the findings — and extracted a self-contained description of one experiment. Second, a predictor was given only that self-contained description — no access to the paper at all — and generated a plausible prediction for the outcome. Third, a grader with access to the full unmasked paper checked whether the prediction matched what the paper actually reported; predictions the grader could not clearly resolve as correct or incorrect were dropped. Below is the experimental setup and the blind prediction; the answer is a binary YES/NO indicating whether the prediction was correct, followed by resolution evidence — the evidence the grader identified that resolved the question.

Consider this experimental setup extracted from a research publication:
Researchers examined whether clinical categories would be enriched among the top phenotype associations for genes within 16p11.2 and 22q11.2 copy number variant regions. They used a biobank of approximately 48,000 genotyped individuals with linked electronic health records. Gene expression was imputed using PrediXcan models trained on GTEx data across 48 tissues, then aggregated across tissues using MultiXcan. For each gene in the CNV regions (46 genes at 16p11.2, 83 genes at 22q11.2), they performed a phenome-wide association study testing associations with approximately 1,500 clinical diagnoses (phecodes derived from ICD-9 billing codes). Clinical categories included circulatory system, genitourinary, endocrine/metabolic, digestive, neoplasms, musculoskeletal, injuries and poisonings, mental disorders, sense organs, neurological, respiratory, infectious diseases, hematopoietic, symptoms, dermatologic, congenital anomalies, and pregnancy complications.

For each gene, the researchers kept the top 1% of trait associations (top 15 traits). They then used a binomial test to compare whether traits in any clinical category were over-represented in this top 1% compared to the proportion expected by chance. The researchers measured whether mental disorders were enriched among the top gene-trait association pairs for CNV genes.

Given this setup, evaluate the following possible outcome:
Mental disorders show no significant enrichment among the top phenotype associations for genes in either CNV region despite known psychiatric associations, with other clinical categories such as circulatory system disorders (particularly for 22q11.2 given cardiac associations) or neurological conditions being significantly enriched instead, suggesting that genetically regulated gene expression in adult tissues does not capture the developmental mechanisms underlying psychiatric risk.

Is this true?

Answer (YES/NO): NO